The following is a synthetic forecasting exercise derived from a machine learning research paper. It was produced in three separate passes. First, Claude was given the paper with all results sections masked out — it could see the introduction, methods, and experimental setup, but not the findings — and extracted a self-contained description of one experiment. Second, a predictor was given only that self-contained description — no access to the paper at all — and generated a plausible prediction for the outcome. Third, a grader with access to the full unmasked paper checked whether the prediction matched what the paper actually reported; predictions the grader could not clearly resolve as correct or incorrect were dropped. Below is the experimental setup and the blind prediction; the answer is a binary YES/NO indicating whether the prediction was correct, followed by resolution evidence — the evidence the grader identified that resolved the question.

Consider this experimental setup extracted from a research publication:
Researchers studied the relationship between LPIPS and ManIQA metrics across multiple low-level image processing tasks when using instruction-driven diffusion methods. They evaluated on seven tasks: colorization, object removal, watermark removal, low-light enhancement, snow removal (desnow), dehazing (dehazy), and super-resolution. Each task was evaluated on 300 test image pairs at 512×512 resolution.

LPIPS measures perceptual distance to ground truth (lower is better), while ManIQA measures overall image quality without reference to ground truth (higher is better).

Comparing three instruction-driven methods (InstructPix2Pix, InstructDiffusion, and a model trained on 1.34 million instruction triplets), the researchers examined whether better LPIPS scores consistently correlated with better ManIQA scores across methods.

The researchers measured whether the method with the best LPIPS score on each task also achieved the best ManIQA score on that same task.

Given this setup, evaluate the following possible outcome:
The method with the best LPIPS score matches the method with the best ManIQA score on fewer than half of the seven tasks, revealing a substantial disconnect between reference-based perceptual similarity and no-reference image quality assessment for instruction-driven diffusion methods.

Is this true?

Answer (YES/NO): NO